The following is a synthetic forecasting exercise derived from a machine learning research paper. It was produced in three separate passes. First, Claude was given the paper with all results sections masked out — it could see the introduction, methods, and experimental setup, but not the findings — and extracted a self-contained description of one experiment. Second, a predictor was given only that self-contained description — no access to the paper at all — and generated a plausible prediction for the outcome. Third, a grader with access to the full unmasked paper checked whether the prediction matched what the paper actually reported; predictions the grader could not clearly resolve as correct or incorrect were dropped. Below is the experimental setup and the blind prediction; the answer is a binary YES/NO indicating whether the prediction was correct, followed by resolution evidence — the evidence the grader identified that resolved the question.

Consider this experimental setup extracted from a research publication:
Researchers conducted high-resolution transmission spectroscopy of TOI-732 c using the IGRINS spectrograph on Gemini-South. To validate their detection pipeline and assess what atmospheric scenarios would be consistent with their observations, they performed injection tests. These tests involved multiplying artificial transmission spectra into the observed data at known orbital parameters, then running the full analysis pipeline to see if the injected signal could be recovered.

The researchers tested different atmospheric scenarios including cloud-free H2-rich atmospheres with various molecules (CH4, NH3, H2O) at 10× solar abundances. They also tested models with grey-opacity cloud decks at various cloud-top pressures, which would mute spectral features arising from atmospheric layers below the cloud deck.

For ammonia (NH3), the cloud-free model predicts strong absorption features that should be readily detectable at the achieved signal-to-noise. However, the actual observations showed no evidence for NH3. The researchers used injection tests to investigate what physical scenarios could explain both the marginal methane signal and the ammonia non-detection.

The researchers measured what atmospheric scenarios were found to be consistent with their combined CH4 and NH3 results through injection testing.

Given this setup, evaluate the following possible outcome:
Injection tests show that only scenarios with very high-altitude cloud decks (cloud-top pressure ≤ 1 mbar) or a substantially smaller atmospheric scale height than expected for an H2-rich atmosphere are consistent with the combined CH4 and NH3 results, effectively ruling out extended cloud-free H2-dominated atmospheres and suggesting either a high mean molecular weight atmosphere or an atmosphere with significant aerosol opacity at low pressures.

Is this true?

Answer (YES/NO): NO